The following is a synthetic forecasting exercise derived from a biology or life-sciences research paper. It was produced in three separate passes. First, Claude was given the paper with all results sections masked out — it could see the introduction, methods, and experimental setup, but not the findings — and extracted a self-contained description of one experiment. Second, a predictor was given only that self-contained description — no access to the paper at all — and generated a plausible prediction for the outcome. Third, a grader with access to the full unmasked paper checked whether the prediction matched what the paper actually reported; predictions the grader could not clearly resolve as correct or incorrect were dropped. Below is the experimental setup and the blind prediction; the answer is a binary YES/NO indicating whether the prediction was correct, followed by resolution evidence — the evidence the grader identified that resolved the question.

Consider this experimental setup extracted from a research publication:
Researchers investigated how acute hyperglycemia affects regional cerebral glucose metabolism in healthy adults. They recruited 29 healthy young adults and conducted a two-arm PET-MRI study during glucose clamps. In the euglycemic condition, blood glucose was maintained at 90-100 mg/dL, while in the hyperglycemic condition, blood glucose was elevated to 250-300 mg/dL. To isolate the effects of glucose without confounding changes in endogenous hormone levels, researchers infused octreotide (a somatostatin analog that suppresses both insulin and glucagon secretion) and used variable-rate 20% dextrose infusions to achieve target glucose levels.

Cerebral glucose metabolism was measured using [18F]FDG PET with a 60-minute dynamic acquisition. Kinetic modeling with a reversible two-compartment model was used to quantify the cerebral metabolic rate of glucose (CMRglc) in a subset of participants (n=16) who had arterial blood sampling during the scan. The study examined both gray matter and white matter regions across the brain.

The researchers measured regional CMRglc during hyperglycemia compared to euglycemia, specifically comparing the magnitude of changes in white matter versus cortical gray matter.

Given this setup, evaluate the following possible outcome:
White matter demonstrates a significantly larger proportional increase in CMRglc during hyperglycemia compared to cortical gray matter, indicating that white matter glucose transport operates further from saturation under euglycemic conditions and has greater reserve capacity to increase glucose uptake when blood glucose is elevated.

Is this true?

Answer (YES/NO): YES